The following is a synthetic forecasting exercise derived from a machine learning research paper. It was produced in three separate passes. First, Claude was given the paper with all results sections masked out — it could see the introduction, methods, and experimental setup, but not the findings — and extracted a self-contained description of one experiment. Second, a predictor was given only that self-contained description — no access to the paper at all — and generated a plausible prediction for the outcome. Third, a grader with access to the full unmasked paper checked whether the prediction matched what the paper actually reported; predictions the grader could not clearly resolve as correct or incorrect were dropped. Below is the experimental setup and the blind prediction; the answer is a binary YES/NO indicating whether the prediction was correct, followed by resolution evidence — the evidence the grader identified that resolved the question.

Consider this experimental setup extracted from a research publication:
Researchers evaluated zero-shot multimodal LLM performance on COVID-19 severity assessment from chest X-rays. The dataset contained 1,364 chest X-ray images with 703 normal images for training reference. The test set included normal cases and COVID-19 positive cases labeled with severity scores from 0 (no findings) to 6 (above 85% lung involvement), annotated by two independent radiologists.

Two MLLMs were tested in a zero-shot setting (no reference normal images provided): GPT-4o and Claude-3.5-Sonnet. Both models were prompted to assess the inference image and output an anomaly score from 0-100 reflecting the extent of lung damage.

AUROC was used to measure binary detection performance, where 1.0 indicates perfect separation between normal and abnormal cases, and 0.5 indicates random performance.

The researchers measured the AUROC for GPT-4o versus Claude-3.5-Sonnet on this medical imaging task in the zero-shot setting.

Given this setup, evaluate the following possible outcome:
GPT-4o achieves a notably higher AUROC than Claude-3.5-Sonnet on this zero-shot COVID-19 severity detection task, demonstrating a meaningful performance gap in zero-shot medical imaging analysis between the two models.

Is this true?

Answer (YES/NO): NO